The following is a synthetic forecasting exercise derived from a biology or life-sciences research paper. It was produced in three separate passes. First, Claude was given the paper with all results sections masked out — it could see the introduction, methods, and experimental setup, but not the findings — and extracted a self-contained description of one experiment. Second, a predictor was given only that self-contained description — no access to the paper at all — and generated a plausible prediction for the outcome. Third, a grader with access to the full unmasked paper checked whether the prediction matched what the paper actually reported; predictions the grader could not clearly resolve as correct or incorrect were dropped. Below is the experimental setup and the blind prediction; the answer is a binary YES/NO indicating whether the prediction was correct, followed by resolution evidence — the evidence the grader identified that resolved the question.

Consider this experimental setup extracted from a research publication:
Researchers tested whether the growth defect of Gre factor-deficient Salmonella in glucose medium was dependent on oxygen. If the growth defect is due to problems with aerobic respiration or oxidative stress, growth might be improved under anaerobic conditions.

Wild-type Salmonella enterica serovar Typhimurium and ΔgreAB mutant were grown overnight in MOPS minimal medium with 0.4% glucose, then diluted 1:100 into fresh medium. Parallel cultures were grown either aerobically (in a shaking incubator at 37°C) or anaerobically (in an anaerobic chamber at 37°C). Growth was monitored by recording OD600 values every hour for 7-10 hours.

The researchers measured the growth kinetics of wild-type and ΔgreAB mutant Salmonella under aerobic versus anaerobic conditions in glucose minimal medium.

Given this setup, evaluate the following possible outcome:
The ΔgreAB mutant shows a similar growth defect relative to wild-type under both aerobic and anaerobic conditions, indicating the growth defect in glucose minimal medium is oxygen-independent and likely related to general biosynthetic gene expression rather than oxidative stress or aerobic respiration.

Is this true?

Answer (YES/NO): NO